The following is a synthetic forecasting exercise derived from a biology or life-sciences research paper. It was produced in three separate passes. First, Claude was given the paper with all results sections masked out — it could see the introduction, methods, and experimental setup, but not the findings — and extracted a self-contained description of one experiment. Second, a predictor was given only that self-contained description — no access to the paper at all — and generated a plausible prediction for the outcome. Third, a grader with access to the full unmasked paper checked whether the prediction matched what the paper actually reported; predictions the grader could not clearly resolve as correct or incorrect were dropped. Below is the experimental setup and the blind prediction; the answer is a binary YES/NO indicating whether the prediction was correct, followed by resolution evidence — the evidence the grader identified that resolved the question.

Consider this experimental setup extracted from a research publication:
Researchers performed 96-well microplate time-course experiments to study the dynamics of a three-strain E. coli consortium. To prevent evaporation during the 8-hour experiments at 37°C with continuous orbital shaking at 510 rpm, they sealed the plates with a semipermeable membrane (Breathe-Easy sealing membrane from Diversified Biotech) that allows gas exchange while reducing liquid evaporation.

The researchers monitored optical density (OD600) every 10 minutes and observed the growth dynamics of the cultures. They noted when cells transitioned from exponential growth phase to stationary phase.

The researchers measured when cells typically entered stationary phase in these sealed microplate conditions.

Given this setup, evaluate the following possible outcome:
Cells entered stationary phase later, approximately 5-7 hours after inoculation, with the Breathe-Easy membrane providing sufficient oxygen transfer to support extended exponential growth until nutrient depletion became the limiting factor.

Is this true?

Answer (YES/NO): NO